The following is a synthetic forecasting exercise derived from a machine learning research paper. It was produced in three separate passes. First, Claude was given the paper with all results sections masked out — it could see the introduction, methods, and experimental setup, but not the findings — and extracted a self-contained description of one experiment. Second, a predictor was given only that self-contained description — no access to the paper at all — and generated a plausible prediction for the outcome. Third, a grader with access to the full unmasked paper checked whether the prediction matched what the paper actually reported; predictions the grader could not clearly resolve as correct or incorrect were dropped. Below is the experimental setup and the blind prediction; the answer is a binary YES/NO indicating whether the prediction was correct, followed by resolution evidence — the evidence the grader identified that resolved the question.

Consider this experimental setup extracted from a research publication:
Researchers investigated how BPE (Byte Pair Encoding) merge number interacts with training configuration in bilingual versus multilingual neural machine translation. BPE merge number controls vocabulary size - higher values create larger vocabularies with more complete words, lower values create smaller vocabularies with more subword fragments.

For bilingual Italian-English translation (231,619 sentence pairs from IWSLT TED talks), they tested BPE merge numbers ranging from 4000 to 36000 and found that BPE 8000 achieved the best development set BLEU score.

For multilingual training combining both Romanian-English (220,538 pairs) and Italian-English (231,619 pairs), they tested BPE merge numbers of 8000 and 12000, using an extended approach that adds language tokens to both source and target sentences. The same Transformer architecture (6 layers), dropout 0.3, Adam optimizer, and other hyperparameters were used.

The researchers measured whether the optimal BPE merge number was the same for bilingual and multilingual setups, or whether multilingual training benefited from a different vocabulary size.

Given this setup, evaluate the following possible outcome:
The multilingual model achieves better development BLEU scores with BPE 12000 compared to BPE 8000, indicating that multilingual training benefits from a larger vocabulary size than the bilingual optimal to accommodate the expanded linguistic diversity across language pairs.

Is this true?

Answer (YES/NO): YES